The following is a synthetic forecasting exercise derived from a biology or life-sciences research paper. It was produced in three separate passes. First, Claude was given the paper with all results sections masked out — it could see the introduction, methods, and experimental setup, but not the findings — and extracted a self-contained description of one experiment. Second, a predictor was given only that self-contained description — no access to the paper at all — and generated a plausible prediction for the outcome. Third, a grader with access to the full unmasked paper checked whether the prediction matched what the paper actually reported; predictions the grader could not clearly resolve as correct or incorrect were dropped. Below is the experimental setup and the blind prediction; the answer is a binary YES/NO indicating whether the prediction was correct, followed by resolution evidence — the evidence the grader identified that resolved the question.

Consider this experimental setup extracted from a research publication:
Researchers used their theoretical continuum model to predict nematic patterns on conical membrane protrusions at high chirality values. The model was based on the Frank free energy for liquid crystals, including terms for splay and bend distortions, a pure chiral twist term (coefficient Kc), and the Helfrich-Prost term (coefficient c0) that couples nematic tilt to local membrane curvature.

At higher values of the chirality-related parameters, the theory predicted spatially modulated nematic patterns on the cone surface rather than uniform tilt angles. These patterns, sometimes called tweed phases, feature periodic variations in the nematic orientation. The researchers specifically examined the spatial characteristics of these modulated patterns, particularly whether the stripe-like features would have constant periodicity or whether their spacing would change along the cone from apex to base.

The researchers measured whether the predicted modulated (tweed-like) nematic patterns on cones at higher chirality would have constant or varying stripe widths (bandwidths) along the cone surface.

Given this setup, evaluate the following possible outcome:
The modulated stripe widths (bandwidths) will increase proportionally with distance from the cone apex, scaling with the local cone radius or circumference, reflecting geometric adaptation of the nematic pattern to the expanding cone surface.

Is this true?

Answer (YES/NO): YES